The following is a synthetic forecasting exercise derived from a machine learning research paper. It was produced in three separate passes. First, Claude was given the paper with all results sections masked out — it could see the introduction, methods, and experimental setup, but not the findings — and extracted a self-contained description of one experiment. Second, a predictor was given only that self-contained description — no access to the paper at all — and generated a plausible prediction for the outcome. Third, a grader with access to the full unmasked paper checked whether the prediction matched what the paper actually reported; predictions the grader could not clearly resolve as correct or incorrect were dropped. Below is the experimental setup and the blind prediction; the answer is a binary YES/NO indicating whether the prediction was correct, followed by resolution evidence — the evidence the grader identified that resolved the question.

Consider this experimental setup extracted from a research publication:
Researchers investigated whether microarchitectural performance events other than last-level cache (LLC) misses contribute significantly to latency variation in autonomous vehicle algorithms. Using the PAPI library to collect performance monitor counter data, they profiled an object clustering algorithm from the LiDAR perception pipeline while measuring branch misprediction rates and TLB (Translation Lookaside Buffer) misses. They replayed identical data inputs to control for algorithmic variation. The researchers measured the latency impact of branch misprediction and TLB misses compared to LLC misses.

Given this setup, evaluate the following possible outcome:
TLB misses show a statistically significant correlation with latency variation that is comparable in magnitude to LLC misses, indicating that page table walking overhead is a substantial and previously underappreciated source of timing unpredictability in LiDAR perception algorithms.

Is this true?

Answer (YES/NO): NO